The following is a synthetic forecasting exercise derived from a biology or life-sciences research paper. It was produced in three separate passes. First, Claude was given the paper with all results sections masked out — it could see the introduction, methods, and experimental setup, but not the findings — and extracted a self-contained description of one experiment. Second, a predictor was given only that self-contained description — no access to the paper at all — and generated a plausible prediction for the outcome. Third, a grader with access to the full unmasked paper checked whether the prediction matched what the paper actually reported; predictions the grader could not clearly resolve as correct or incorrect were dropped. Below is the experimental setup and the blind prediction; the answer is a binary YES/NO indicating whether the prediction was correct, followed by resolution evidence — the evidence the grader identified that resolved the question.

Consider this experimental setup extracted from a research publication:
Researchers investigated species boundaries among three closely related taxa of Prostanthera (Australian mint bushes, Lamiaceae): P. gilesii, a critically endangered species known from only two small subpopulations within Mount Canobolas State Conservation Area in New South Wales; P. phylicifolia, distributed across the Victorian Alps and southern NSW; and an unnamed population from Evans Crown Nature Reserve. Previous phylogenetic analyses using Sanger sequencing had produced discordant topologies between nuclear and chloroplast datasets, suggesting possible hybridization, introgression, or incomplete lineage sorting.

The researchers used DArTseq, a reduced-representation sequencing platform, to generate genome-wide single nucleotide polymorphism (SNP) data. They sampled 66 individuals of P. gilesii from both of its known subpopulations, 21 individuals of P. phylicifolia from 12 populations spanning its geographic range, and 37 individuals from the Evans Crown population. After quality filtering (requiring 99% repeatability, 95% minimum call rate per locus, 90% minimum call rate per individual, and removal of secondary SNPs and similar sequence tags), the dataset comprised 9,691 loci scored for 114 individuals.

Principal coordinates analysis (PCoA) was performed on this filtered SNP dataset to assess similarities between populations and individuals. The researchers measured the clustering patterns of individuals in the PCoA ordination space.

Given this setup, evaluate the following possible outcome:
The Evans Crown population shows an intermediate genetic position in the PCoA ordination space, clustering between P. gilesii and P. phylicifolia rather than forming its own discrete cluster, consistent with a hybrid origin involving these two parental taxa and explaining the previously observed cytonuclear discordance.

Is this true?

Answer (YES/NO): NO